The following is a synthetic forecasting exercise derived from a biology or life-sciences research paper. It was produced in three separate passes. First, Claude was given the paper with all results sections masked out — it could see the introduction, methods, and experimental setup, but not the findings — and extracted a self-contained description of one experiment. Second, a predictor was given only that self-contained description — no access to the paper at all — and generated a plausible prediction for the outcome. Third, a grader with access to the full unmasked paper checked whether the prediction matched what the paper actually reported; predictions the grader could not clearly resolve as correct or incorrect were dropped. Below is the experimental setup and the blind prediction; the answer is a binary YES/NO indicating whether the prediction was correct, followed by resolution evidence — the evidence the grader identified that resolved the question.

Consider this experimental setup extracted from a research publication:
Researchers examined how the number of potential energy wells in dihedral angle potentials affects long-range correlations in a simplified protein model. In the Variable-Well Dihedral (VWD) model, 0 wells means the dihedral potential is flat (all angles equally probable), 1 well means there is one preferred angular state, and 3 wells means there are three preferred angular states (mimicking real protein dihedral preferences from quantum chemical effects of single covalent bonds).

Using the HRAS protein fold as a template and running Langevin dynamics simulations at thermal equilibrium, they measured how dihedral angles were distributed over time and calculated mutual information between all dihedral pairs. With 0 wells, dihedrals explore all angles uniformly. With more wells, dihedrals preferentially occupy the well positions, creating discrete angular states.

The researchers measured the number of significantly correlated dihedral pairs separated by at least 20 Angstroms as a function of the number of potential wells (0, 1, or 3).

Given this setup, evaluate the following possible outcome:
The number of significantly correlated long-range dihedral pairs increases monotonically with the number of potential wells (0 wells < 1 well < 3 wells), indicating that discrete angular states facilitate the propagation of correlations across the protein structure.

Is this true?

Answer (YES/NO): NO